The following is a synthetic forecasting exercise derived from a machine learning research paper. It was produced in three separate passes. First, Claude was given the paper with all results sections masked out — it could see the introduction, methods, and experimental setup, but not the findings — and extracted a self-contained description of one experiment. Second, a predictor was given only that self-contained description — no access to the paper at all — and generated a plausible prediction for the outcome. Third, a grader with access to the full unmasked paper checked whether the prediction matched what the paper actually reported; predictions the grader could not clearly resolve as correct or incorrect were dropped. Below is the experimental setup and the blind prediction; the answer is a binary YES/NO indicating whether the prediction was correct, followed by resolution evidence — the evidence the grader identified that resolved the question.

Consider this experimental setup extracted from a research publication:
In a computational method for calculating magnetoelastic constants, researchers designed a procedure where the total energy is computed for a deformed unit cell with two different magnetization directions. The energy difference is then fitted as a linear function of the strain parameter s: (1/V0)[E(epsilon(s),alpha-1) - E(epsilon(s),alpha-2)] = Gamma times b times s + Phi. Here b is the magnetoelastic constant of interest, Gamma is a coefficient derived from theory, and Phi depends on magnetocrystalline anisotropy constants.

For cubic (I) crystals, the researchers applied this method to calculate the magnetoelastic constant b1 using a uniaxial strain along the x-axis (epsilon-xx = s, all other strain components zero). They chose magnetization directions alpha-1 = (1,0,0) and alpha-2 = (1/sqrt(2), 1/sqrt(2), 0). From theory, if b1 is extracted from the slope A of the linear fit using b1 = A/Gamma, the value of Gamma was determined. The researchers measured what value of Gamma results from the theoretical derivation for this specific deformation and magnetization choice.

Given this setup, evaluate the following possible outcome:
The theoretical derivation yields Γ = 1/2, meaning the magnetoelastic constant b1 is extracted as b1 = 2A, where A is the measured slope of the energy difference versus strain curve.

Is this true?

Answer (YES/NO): YES